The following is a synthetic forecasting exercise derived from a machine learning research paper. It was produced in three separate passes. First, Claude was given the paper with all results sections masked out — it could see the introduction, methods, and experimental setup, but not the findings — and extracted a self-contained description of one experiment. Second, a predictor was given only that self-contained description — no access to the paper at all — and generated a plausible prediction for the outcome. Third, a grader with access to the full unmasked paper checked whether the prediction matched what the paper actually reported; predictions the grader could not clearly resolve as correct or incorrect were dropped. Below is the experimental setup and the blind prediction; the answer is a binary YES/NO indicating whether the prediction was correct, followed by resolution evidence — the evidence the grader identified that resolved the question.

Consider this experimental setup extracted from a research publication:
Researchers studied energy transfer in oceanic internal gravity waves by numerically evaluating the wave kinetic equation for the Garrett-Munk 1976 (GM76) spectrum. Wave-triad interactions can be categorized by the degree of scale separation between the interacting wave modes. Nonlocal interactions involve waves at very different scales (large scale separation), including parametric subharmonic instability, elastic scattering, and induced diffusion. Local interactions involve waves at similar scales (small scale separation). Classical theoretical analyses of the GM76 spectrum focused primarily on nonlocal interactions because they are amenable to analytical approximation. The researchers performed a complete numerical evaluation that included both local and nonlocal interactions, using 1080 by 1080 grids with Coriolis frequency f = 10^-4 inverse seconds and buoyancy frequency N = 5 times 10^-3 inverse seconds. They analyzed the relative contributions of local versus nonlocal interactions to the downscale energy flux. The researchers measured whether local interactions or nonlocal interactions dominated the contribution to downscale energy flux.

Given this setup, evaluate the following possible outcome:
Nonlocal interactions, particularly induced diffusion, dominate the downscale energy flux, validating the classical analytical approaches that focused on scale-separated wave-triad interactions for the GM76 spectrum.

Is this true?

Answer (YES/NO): NO